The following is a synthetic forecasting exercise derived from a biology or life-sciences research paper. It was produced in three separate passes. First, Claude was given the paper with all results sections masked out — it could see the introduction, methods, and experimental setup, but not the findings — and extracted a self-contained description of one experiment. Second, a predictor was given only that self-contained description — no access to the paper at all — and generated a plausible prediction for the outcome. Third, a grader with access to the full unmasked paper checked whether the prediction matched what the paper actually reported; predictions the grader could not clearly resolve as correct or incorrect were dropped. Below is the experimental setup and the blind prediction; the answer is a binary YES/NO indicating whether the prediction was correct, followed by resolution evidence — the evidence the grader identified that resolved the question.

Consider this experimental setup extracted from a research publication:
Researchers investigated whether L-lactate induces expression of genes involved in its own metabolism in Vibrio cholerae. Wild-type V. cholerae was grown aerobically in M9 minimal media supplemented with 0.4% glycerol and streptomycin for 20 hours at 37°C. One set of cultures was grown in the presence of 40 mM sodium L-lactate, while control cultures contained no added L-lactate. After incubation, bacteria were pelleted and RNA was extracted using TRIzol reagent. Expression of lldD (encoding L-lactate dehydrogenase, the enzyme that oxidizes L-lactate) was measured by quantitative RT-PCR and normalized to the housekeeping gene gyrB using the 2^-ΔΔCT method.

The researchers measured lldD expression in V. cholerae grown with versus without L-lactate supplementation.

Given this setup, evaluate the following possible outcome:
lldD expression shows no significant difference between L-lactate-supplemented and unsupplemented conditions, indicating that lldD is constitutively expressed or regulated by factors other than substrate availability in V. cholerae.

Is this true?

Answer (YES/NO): NO